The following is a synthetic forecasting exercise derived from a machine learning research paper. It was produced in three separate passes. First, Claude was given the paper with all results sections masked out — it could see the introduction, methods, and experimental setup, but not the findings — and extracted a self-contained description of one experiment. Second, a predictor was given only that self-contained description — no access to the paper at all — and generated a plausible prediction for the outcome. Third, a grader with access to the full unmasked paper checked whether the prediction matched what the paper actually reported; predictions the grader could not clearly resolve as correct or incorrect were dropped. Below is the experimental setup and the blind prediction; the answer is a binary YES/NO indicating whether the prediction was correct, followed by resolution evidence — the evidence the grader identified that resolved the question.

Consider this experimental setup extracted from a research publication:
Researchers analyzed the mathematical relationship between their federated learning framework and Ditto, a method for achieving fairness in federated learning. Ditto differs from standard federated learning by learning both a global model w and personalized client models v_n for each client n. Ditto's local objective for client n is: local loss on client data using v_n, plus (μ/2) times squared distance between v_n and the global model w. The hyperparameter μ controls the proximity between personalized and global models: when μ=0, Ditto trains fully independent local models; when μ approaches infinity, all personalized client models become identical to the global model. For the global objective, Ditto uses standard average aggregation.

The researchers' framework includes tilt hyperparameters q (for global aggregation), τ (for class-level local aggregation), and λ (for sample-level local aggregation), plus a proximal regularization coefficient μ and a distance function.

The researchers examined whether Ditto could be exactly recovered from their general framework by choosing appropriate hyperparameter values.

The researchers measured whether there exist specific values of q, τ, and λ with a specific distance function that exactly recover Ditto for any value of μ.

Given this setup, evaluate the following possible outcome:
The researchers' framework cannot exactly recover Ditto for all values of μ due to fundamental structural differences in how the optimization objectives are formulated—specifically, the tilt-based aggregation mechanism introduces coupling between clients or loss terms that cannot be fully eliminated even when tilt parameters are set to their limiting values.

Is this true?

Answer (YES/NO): NO